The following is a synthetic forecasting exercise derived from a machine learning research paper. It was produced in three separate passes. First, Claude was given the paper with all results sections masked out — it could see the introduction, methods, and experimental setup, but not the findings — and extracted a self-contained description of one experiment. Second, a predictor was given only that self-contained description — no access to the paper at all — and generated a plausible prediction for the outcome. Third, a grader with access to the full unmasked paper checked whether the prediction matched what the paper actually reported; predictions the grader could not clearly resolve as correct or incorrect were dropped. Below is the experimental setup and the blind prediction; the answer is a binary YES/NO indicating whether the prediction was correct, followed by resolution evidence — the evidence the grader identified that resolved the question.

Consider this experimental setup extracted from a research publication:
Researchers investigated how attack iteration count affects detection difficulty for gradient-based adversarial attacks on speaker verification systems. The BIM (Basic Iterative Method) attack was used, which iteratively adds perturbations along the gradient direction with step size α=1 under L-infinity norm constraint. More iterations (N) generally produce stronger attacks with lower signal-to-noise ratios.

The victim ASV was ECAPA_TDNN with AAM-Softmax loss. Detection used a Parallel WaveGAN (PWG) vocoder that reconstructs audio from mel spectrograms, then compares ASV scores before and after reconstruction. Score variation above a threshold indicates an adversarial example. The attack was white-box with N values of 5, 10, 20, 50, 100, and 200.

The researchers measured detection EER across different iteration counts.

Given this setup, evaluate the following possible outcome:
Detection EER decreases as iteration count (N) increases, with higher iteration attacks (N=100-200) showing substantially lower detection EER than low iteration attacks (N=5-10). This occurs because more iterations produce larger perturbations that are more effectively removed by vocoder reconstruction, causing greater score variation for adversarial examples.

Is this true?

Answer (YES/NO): YES